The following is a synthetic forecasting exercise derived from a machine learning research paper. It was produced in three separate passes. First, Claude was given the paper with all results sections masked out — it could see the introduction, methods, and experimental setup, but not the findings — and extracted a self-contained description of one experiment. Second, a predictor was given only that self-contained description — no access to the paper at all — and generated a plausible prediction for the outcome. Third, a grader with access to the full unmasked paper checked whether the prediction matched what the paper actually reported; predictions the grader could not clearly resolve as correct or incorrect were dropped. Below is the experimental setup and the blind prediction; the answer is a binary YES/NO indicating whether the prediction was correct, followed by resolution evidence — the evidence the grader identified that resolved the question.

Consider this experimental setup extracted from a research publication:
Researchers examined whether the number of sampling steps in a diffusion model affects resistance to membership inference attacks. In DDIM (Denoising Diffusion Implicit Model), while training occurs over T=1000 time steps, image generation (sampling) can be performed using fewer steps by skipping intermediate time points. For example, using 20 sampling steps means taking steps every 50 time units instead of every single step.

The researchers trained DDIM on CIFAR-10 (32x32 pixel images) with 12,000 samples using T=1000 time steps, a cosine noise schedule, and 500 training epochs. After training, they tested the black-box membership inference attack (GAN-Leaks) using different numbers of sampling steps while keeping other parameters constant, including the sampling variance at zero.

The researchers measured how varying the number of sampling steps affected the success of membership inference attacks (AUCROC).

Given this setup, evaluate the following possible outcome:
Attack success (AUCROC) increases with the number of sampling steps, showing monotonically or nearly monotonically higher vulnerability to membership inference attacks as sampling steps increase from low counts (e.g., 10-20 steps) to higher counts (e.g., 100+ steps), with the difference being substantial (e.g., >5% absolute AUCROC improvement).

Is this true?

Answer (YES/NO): YES